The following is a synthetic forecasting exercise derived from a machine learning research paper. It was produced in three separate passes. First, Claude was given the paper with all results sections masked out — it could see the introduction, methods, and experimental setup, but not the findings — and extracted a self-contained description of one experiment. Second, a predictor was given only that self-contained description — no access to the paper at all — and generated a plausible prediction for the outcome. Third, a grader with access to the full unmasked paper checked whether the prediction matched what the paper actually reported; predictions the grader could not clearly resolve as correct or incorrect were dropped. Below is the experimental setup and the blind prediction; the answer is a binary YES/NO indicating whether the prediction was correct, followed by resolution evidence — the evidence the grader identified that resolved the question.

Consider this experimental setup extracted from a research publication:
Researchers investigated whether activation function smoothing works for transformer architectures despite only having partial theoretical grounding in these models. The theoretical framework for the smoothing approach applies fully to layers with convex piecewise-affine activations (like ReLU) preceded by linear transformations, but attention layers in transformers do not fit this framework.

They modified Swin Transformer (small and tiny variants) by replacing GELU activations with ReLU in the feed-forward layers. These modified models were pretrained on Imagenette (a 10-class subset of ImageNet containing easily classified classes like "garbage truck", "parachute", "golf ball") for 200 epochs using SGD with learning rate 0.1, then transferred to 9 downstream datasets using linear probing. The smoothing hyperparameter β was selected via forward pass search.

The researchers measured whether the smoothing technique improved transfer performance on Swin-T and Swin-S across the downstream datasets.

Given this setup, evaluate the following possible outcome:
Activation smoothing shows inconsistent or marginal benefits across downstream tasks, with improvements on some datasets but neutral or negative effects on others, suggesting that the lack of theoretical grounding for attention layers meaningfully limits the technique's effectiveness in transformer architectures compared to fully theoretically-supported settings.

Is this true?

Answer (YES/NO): NO